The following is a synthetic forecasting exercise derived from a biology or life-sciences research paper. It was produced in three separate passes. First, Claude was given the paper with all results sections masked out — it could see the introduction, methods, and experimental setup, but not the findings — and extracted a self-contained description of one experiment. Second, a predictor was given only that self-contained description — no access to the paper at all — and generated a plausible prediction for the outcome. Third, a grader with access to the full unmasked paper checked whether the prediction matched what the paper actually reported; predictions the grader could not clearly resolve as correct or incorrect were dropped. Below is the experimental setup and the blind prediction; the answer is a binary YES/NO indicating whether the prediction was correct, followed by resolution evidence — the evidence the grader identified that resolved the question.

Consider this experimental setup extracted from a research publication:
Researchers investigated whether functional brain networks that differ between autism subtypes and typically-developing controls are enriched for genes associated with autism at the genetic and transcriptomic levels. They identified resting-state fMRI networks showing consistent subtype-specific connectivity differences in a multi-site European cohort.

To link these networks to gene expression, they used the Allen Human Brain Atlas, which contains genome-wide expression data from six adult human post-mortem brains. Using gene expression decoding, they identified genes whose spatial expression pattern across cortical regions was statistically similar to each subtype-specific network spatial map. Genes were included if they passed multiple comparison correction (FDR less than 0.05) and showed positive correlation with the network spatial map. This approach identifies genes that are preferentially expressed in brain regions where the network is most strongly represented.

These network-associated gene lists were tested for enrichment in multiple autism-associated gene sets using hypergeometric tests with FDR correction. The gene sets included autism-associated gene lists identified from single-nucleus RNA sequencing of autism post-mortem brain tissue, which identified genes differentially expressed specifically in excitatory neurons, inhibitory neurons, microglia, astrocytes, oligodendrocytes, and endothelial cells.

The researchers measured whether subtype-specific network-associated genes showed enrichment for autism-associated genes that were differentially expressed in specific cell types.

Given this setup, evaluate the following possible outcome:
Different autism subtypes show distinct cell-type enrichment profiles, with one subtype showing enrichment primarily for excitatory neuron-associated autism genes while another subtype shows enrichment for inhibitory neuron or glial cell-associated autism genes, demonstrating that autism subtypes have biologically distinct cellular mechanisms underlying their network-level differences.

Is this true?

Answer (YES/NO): NO